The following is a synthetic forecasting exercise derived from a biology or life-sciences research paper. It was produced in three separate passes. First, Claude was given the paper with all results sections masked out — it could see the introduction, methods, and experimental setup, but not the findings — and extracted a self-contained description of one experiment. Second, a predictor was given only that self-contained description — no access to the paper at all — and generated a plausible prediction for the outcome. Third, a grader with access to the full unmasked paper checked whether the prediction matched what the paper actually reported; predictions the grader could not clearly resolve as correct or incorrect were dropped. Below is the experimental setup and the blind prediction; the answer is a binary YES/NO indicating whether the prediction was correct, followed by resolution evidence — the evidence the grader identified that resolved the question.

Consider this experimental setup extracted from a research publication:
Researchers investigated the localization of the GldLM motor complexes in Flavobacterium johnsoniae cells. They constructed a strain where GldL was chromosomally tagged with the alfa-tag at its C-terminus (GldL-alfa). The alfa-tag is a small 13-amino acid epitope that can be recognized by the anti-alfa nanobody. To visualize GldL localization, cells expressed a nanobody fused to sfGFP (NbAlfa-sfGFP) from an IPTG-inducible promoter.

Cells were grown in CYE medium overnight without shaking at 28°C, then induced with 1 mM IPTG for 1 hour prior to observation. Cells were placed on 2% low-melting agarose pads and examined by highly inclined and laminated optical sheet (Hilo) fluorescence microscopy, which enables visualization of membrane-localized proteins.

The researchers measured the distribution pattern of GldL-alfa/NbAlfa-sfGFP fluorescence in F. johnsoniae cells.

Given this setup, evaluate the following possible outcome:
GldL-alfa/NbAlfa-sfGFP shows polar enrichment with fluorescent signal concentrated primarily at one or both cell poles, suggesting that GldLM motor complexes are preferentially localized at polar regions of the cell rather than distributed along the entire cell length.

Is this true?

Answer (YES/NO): NO